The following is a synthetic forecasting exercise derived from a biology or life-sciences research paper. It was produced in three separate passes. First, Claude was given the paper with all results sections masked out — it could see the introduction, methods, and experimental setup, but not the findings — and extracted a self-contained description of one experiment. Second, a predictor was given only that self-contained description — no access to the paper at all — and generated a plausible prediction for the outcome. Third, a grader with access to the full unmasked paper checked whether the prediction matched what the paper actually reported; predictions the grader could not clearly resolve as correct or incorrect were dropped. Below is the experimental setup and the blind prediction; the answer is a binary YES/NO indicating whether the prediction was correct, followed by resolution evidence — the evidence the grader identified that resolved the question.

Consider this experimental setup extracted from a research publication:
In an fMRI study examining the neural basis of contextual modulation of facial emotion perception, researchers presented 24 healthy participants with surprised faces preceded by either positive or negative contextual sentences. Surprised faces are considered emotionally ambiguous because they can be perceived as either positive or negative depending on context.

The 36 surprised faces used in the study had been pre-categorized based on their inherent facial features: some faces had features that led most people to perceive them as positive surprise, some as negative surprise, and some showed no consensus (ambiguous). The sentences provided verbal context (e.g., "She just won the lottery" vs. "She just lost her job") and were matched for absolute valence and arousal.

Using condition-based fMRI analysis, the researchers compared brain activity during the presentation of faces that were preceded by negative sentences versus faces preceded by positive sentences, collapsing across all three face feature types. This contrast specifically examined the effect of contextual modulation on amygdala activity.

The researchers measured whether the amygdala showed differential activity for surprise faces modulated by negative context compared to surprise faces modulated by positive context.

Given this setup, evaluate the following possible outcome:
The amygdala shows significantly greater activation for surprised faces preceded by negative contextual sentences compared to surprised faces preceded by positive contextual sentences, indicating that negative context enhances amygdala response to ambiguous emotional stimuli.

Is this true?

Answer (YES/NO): YES